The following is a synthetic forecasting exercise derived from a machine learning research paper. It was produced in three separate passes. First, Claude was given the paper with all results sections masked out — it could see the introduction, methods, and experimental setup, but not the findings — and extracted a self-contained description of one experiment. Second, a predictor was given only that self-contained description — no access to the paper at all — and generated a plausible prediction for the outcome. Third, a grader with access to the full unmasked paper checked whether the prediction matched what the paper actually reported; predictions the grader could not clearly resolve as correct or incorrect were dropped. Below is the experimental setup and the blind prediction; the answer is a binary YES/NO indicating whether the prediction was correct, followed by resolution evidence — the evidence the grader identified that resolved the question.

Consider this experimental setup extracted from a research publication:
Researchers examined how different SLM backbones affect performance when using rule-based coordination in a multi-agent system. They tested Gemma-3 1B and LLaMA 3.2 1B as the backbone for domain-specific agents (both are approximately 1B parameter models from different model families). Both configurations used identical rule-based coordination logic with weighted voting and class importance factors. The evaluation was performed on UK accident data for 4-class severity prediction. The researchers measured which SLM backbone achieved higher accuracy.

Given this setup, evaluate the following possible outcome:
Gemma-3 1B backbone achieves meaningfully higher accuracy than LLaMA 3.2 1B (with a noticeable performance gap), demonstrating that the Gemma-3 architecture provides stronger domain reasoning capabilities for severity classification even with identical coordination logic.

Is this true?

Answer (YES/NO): NO